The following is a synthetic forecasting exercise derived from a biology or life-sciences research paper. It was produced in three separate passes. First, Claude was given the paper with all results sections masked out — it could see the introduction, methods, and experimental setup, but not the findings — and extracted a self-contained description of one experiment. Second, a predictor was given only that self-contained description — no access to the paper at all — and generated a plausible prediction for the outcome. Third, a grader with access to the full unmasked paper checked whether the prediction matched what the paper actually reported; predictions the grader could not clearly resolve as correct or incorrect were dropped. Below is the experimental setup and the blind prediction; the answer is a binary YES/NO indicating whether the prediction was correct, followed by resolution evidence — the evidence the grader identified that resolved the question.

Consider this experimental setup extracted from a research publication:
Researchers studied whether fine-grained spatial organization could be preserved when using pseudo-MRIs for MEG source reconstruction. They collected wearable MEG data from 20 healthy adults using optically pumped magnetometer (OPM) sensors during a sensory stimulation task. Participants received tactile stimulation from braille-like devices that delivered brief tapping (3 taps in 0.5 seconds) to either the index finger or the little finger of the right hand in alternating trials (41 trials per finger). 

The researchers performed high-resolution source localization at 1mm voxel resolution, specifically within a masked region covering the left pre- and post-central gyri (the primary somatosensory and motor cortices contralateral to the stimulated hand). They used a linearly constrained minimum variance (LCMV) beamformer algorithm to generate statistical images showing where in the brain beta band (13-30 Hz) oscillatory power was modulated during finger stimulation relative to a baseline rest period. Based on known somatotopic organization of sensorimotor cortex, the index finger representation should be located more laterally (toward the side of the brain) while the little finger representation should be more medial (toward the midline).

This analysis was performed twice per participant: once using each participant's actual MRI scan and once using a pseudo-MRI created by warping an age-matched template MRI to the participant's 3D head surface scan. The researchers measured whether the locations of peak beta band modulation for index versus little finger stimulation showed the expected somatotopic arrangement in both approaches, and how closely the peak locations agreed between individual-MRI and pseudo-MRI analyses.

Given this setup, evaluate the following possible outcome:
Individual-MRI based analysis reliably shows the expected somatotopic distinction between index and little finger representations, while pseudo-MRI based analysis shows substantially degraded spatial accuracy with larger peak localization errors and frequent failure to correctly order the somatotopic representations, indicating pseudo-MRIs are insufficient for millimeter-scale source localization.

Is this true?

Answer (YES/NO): NO